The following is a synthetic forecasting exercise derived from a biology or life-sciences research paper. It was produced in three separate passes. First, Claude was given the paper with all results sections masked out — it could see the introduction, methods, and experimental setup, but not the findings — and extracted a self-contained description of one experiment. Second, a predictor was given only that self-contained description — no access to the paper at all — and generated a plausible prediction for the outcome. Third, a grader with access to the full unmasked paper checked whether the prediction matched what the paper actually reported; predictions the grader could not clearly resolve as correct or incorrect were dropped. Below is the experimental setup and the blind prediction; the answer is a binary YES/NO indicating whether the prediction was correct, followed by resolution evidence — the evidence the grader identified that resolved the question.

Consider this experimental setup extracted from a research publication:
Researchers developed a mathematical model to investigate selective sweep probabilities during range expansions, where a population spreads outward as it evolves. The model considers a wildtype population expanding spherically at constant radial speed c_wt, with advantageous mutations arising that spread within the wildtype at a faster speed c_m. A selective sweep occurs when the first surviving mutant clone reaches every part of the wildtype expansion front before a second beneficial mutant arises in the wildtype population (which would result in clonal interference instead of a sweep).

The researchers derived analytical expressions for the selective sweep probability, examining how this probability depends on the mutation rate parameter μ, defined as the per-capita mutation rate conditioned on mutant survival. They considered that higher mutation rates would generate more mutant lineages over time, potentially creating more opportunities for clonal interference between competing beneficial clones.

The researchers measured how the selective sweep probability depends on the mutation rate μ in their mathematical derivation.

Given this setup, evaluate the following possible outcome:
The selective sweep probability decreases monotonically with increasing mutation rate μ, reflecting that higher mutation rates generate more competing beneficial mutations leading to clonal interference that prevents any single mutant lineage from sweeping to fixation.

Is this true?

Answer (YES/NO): NO